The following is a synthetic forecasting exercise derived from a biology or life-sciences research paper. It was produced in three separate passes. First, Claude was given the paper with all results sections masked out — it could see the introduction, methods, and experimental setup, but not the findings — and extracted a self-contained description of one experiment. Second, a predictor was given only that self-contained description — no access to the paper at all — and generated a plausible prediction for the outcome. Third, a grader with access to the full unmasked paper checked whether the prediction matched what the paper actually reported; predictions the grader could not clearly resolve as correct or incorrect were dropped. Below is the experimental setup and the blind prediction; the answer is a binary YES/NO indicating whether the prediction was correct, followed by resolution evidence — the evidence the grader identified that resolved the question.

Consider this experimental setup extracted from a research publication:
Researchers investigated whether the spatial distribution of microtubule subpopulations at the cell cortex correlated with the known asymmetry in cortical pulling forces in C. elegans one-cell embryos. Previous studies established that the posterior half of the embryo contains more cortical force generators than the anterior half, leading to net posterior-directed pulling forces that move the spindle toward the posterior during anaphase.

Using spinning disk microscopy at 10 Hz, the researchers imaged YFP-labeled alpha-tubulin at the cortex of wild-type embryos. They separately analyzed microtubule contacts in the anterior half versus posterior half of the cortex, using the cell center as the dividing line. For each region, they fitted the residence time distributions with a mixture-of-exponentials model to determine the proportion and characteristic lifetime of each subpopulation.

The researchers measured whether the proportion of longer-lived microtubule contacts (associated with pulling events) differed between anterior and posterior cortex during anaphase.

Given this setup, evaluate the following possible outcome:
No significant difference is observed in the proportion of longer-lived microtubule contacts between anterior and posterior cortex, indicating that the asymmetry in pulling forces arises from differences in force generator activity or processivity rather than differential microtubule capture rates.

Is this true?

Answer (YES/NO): NO